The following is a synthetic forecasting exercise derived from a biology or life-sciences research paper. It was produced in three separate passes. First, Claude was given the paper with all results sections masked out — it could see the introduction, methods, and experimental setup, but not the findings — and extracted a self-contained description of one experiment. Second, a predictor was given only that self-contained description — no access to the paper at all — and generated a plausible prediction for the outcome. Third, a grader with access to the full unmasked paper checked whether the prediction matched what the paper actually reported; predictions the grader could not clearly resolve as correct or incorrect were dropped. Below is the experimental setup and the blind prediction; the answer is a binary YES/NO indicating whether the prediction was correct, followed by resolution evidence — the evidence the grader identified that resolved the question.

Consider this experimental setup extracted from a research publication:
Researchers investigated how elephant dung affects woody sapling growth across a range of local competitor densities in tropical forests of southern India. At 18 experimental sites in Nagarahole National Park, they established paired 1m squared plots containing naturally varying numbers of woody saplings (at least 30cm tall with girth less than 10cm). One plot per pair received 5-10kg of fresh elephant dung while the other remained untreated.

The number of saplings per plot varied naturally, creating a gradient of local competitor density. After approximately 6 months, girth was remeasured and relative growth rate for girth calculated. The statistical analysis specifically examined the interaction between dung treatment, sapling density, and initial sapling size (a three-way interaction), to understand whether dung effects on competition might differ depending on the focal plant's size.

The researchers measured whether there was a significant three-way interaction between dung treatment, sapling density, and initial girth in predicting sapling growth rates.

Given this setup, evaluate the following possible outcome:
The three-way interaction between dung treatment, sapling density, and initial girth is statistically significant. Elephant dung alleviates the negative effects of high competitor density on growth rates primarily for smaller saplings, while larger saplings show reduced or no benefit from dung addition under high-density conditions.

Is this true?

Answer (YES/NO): NO